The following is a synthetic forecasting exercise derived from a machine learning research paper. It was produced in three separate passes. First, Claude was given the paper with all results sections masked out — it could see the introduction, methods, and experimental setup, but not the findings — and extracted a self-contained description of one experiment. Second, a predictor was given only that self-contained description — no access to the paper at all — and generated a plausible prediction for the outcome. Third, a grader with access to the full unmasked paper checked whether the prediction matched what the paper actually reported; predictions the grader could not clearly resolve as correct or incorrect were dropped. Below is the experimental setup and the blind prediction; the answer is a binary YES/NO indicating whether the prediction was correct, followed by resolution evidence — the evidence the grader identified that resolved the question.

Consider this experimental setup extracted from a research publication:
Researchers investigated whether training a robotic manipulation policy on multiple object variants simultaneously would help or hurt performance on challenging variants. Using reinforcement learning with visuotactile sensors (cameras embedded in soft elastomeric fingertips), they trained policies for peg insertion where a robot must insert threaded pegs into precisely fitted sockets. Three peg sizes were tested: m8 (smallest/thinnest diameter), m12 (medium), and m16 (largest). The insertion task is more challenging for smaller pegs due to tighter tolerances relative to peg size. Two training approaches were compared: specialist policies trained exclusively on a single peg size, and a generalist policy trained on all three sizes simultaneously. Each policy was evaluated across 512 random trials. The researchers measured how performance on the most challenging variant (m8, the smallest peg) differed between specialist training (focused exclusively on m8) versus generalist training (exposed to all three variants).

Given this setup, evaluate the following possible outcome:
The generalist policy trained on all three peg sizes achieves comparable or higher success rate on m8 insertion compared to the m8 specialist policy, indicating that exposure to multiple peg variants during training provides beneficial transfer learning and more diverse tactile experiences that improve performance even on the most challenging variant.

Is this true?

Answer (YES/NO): YES